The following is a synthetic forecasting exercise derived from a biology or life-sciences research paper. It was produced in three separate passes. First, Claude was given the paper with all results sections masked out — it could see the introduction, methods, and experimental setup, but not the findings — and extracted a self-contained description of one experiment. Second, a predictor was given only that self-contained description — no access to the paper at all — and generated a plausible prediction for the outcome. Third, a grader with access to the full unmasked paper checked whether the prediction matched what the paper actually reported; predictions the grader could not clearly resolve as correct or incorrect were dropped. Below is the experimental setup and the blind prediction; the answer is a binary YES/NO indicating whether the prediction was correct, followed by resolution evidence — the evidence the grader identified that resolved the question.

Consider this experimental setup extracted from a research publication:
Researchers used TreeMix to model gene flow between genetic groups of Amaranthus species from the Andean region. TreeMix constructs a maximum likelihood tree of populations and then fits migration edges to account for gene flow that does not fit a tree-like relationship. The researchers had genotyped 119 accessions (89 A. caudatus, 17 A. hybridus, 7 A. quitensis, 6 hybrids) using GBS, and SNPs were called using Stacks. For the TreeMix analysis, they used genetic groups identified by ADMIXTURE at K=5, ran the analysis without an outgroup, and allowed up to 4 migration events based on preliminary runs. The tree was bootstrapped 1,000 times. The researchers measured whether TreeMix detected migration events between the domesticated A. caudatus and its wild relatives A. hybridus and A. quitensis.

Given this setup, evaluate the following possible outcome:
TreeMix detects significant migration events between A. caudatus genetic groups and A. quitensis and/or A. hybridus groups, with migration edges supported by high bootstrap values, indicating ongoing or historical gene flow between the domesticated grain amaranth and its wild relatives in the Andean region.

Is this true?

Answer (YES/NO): NO